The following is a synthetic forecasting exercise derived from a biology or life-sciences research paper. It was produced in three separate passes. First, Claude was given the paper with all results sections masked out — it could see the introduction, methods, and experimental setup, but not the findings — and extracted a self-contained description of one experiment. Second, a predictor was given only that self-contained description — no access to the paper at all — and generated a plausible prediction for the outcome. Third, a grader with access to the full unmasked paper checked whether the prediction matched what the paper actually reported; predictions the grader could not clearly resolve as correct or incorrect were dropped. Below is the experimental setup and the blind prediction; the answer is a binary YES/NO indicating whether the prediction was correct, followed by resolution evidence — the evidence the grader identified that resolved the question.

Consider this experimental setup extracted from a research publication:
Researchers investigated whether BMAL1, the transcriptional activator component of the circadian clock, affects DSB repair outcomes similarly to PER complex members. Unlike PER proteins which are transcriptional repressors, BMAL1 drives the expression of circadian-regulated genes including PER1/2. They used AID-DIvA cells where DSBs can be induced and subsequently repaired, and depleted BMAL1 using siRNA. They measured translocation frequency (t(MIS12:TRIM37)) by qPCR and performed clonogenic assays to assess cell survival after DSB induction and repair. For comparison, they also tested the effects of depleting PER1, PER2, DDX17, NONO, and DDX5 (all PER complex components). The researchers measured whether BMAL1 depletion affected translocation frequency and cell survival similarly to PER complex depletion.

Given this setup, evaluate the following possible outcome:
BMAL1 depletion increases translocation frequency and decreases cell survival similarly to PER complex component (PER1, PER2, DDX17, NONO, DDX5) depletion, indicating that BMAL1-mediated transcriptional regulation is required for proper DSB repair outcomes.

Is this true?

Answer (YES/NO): NO